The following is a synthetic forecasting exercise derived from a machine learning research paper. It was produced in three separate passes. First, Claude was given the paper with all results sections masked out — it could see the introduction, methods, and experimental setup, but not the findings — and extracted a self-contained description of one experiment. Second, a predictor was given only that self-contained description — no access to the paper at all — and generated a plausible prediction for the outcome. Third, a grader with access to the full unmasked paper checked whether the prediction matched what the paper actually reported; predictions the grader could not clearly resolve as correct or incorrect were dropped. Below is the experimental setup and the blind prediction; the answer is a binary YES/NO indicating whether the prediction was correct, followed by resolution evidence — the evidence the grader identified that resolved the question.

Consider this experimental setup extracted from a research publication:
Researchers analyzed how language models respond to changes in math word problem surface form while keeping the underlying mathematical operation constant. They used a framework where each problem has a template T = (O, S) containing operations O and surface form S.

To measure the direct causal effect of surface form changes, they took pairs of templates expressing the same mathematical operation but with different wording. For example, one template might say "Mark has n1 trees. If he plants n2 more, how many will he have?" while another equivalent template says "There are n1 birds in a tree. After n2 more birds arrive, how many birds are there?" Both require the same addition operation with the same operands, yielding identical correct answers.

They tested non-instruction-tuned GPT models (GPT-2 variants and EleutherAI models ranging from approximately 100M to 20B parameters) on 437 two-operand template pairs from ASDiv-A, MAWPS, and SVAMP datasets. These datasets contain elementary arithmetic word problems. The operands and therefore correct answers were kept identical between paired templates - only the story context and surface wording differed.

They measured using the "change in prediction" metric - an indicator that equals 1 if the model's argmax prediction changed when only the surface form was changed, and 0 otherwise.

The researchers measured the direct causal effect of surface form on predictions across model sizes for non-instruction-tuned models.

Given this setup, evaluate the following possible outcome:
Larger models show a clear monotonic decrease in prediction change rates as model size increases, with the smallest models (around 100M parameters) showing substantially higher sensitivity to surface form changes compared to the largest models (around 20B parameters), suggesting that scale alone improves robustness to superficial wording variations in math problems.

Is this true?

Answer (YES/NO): NO